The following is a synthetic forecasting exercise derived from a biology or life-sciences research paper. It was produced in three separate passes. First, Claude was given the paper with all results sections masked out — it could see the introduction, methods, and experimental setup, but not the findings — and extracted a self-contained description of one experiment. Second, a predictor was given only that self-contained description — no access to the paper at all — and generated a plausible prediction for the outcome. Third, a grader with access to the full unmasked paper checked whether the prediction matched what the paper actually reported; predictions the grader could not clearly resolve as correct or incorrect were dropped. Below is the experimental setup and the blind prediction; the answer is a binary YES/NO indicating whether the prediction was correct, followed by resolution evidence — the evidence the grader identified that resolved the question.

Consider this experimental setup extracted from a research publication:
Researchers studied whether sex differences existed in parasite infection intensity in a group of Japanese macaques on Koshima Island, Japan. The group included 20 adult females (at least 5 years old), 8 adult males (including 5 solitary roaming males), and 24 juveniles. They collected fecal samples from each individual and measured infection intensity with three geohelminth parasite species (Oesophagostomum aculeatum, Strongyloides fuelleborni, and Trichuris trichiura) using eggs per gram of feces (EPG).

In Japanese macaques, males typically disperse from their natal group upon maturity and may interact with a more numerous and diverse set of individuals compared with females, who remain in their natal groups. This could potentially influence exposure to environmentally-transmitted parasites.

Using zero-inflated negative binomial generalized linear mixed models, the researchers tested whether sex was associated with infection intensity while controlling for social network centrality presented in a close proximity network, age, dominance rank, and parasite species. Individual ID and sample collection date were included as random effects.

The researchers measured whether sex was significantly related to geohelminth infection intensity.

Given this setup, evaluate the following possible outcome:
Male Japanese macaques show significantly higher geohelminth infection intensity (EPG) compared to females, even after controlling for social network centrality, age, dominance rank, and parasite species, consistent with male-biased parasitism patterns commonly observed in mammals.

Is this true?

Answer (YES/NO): NO